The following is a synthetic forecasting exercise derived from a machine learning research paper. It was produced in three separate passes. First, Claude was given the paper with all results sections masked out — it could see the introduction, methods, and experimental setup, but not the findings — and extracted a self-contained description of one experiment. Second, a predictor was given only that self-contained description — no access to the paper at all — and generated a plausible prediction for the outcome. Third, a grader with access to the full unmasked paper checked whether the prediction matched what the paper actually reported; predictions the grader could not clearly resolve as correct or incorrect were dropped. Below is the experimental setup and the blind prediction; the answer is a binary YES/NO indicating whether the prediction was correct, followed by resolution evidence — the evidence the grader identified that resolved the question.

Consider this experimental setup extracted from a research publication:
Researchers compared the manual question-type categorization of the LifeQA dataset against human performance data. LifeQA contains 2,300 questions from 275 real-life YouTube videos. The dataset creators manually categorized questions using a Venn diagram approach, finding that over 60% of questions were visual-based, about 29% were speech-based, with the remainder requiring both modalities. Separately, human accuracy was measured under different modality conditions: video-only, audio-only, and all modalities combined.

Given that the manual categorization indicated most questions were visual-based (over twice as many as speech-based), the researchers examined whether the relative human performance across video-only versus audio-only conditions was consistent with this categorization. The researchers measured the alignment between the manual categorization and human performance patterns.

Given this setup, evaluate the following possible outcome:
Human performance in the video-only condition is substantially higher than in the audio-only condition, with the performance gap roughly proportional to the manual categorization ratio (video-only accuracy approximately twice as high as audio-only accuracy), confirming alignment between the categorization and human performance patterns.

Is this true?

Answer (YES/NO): NO